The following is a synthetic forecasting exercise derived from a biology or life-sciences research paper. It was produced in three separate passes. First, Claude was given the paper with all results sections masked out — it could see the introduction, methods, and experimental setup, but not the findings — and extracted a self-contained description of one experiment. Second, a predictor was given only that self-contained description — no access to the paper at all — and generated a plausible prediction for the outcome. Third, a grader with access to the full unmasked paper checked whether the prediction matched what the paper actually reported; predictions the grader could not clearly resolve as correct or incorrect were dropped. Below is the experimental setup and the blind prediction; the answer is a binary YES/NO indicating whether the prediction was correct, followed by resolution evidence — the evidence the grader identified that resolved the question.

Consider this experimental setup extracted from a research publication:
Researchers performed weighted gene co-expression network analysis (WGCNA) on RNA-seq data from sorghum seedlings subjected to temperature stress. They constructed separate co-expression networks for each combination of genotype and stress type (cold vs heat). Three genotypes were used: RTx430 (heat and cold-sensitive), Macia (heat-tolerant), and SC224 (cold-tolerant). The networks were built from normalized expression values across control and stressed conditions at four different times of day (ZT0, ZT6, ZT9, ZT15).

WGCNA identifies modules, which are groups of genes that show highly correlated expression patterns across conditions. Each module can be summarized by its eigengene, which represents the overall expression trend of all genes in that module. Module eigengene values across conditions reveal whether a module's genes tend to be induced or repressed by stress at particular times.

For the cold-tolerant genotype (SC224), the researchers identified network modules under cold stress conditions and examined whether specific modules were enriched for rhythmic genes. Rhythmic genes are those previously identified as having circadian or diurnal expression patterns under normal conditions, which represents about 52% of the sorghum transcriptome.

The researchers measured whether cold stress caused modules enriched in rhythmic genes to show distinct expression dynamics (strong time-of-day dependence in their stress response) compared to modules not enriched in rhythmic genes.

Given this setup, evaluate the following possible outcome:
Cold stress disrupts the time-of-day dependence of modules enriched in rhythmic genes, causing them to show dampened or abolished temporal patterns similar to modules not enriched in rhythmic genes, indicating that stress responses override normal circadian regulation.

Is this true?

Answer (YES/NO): NO